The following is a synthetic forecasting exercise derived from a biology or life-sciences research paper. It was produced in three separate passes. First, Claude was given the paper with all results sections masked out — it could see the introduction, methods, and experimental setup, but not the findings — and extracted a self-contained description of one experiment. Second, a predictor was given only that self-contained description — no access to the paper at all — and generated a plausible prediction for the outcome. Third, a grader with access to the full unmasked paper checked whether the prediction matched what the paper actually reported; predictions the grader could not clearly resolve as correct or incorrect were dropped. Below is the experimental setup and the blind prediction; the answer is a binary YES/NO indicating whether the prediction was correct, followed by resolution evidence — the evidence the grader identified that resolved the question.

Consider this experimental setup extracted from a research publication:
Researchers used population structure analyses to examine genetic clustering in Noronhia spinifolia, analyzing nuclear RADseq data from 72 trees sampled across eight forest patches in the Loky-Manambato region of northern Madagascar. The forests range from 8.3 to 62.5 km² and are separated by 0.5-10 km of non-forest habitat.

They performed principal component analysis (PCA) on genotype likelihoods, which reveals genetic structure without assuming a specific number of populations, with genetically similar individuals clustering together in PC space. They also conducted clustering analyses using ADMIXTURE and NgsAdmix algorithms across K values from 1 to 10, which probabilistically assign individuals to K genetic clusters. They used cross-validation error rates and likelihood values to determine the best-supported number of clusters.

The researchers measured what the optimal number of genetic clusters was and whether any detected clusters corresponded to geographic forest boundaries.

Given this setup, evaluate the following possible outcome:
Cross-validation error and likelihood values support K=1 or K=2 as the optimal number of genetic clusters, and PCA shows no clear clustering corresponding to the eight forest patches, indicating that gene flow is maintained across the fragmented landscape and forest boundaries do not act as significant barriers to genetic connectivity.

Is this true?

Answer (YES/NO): NO